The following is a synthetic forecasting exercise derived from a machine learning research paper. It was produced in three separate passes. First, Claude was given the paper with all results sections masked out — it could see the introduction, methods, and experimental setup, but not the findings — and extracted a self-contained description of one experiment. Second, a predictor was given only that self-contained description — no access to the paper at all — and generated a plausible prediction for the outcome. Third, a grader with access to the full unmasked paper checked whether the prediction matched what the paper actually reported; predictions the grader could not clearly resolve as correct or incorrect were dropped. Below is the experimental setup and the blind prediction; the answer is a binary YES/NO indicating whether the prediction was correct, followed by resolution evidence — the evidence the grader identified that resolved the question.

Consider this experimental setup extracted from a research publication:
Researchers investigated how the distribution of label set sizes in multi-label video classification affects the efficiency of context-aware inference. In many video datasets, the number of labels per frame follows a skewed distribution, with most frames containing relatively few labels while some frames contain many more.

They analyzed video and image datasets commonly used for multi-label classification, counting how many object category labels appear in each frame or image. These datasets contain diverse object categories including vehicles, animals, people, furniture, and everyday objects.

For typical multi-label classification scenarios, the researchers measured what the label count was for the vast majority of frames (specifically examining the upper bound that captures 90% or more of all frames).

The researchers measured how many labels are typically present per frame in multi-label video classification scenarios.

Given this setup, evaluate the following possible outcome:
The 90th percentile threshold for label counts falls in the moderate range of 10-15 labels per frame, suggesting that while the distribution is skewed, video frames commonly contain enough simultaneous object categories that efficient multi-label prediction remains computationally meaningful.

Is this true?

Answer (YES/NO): NO